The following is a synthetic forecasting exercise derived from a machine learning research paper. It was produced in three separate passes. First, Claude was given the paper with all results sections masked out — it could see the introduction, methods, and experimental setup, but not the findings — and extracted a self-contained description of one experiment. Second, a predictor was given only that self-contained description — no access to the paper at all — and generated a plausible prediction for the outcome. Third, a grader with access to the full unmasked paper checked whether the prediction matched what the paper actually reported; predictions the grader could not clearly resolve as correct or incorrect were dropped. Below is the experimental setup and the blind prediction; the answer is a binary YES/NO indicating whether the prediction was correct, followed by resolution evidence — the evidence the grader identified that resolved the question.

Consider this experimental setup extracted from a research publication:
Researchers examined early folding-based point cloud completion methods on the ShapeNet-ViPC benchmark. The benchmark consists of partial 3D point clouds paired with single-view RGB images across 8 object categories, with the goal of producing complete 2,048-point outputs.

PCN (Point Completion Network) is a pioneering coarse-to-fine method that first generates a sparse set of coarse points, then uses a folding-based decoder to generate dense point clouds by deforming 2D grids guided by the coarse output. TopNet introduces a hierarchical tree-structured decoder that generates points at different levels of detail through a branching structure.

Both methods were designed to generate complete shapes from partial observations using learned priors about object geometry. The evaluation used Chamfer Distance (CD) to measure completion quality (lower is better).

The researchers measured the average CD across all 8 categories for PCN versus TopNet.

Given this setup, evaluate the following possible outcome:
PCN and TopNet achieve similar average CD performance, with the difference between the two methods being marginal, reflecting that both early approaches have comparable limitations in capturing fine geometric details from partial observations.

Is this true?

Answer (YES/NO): NO